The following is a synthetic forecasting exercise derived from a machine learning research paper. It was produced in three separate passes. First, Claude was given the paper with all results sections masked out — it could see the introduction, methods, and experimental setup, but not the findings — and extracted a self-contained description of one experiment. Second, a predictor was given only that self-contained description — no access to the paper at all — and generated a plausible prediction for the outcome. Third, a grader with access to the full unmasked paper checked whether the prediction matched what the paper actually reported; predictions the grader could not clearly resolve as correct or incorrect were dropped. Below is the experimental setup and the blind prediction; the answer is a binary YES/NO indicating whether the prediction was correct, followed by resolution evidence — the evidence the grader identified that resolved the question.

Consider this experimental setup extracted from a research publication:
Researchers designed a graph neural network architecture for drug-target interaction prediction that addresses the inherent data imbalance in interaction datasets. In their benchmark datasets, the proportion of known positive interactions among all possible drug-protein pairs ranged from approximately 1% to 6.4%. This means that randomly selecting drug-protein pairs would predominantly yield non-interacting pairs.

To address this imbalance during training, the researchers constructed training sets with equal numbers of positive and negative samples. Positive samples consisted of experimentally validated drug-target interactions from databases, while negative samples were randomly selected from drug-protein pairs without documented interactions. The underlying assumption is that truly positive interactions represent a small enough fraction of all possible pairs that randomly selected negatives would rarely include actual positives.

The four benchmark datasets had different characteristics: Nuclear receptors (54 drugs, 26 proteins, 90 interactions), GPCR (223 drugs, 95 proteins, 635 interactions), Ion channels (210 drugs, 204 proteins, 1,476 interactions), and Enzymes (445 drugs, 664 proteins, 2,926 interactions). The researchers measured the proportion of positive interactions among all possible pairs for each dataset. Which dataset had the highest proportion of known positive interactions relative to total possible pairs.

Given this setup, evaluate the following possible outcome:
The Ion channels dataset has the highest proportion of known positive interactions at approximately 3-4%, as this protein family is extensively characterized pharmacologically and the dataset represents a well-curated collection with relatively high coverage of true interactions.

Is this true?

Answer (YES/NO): NO